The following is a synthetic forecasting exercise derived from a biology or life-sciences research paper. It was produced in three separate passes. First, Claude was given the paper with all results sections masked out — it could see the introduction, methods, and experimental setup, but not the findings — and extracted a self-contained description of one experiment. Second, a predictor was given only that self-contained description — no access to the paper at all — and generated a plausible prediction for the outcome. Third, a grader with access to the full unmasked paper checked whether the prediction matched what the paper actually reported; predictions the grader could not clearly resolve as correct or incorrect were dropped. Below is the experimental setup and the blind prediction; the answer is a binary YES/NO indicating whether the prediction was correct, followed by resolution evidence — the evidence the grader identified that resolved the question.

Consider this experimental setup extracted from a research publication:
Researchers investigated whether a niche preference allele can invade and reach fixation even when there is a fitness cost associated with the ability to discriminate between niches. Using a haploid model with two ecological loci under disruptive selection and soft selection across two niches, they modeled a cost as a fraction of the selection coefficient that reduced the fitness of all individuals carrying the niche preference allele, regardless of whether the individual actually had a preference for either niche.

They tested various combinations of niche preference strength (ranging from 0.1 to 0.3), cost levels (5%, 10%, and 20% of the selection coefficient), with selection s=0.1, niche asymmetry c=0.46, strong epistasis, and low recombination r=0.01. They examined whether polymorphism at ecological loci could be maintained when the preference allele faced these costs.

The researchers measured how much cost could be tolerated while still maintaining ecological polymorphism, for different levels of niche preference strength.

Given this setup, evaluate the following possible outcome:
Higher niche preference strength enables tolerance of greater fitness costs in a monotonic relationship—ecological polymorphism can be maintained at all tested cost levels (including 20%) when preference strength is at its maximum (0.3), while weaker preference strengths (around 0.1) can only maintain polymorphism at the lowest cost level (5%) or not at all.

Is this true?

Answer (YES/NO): YES